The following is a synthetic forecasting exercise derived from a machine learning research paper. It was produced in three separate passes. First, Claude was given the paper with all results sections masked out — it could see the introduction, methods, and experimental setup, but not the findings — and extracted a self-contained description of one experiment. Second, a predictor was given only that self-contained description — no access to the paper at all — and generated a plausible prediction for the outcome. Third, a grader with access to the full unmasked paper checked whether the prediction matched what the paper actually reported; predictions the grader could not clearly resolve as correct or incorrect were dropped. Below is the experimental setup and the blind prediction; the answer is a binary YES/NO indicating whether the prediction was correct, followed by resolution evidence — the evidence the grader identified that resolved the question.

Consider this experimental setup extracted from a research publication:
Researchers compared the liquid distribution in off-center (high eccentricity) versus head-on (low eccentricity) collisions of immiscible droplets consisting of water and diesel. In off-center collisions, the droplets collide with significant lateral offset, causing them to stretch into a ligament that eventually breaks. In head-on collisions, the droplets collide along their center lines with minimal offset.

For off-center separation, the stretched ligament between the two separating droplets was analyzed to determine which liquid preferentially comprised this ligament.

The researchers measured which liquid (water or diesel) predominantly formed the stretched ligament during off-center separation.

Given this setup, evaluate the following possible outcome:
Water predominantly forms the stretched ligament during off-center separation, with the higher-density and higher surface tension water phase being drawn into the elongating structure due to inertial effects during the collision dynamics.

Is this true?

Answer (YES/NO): NO